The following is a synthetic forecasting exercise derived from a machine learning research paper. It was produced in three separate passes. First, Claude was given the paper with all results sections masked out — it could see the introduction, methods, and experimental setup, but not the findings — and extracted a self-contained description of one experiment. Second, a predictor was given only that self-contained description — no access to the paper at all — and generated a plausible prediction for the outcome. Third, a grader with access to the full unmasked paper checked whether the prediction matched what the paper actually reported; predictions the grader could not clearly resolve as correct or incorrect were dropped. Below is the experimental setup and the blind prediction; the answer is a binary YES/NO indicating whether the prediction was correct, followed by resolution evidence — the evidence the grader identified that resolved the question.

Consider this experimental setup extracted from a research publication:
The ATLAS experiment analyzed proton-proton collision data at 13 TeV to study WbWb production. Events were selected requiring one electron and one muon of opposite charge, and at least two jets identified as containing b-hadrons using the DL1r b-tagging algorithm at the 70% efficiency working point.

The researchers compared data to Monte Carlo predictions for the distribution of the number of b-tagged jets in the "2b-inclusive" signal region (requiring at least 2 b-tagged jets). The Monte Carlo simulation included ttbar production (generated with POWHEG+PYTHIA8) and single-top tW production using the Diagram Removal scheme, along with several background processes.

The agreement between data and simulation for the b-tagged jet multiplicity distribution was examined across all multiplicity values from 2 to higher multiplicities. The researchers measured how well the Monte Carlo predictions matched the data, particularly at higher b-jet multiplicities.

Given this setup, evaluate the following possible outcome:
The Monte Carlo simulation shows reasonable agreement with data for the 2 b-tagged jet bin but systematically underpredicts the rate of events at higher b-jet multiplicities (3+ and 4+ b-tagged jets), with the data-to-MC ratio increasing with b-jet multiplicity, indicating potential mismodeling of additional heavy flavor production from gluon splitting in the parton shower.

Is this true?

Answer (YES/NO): YES